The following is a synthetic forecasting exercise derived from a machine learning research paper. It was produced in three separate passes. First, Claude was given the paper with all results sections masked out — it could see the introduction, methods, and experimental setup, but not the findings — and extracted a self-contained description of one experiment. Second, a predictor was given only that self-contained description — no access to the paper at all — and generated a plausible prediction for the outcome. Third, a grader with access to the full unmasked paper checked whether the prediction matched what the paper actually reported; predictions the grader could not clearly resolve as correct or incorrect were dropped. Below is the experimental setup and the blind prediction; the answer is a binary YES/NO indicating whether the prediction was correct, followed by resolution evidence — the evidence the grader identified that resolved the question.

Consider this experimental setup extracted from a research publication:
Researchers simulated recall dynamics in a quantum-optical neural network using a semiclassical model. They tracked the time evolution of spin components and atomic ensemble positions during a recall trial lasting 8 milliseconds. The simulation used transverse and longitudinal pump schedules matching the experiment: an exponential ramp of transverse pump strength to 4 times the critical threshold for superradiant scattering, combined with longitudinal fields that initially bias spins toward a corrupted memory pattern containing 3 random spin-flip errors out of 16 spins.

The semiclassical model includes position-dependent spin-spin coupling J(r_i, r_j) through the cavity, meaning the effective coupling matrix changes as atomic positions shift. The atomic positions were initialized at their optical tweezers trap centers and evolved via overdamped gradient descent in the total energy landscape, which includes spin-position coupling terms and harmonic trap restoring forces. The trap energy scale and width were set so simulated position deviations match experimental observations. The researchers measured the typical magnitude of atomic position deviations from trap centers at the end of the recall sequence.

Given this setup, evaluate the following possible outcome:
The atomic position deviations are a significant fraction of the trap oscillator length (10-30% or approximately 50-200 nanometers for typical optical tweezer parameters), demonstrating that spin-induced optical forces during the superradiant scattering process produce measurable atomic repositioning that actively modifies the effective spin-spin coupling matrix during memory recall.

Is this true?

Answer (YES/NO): NO